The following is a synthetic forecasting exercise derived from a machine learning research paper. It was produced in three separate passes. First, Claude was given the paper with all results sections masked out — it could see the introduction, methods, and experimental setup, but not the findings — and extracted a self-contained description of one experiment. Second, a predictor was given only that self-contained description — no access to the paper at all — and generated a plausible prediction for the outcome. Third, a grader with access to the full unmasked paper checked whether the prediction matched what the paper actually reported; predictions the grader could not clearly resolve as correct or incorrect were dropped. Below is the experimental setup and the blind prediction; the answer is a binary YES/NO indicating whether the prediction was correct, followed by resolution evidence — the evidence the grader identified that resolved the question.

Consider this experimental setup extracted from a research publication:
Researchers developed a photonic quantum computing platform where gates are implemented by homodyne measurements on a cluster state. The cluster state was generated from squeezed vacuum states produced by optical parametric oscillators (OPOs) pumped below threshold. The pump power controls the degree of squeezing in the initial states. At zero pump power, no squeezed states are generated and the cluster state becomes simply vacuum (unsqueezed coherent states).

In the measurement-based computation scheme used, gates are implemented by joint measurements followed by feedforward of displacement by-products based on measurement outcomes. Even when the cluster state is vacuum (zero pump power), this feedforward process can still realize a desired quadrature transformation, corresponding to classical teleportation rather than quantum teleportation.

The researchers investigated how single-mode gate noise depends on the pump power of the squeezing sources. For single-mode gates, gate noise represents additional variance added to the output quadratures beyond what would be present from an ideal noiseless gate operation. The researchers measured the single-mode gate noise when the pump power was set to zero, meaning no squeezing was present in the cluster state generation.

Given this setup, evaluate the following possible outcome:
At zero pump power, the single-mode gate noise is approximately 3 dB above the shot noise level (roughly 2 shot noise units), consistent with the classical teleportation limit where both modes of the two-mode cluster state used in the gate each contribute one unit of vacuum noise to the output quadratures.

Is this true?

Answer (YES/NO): NO